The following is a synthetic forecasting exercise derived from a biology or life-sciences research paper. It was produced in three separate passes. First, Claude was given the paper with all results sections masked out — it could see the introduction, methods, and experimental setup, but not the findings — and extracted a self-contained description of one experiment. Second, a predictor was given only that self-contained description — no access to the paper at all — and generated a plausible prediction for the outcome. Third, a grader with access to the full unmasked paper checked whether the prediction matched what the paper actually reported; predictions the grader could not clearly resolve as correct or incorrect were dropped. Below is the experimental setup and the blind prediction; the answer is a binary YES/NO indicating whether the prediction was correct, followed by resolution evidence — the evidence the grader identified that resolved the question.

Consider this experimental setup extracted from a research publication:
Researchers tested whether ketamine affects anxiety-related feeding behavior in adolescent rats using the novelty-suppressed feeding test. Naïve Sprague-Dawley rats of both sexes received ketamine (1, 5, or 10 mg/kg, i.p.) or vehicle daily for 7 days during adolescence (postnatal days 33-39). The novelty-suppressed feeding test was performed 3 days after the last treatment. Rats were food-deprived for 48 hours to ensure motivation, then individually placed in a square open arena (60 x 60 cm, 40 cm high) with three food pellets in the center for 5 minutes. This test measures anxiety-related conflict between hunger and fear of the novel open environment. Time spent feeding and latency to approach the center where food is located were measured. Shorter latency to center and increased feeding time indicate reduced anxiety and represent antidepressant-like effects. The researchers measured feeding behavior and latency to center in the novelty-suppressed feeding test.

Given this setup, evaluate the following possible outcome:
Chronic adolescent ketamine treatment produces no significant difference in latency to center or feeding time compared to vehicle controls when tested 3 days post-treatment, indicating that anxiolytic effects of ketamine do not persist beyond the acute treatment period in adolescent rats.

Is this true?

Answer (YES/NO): NO